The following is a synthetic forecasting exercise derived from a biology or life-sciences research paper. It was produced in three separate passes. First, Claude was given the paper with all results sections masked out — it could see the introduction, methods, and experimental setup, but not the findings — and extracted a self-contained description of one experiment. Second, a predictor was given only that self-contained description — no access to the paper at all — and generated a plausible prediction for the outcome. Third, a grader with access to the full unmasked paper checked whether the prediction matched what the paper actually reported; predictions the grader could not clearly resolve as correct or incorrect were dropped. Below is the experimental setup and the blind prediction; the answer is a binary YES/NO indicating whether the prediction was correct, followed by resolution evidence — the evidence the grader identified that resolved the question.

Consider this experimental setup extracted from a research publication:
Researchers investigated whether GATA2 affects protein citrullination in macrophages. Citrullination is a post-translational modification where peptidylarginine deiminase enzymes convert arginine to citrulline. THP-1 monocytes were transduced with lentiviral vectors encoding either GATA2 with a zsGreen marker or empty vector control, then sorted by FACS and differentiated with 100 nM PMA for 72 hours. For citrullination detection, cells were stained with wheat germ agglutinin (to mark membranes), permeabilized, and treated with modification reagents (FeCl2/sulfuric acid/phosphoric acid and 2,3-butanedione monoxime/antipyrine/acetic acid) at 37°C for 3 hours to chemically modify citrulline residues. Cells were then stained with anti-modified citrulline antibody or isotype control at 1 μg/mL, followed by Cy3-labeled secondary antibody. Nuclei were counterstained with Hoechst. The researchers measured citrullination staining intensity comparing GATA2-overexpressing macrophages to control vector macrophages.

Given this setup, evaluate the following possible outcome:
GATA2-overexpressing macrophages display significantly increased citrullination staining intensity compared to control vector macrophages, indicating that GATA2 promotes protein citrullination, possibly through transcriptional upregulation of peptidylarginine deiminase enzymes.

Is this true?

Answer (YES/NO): NO